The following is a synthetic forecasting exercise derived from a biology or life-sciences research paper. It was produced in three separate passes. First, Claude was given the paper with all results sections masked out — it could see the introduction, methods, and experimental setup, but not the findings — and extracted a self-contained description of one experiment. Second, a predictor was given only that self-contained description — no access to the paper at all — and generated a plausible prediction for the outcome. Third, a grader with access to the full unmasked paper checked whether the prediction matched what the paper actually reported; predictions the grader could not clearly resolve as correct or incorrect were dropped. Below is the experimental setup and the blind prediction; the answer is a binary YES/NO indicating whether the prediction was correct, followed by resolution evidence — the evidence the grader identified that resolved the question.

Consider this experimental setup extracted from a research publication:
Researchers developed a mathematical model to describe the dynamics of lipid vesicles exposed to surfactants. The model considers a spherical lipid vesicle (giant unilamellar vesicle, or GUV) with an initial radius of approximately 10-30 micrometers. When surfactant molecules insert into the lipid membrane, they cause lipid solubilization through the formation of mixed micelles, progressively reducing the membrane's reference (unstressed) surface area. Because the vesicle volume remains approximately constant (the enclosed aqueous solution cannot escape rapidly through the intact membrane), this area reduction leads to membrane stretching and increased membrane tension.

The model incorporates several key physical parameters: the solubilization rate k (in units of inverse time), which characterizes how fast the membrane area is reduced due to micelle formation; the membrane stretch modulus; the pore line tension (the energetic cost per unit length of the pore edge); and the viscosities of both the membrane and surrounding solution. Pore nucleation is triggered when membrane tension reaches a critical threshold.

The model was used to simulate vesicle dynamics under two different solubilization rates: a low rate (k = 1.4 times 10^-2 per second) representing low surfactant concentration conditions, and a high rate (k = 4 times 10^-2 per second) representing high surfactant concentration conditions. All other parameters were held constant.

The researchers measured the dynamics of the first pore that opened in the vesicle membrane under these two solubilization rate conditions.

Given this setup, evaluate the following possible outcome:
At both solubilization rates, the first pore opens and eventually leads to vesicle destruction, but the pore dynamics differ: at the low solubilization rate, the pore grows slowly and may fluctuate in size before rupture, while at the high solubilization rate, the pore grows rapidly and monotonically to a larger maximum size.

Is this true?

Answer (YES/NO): NO